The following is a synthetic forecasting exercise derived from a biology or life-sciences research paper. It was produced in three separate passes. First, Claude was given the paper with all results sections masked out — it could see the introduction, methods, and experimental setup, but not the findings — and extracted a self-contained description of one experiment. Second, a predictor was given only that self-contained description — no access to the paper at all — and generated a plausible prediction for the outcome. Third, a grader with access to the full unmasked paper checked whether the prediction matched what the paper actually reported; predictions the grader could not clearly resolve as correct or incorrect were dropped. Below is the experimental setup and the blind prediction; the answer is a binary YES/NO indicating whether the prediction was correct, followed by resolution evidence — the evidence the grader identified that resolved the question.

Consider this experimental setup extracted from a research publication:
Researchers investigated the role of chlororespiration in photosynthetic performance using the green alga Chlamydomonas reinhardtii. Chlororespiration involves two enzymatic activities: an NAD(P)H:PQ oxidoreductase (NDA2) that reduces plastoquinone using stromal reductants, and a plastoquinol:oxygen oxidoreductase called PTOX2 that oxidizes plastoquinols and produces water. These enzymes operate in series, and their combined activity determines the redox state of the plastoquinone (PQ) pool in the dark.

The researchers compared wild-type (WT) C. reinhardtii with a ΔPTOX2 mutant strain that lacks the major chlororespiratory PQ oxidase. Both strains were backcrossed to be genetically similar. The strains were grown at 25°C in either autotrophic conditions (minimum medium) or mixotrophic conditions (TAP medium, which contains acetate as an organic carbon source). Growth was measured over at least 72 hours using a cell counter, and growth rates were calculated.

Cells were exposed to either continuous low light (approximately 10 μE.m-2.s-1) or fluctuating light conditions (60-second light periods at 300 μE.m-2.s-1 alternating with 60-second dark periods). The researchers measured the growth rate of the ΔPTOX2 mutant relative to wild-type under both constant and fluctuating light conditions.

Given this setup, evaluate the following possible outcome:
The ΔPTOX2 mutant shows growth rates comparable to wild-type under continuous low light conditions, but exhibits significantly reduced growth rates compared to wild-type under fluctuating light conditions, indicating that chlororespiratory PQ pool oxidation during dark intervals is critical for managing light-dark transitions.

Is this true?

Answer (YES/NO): YES